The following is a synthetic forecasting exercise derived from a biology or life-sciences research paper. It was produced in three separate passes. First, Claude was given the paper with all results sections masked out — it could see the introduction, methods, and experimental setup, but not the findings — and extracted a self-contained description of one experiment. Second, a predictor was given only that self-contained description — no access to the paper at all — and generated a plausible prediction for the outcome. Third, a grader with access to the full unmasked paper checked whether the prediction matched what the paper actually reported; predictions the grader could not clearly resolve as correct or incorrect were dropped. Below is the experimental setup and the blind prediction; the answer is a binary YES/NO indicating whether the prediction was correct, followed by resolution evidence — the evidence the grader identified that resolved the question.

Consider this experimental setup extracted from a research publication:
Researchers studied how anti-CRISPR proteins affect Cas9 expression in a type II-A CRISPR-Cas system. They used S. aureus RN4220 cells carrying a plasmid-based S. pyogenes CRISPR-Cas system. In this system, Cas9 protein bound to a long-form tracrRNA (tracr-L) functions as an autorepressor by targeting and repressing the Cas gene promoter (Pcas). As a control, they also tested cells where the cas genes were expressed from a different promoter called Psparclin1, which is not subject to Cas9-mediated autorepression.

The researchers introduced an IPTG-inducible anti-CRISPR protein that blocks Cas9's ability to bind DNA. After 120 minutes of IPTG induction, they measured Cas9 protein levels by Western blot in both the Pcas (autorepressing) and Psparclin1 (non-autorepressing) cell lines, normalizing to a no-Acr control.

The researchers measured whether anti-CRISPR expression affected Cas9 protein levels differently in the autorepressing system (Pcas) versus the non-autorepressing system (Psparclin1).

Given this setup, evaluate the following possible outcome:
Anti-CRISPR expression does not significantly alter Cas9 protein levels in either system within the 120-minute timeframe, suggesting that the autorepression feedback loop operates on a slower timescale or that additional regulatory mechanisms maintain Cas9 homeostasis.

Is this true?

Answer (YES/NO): NO